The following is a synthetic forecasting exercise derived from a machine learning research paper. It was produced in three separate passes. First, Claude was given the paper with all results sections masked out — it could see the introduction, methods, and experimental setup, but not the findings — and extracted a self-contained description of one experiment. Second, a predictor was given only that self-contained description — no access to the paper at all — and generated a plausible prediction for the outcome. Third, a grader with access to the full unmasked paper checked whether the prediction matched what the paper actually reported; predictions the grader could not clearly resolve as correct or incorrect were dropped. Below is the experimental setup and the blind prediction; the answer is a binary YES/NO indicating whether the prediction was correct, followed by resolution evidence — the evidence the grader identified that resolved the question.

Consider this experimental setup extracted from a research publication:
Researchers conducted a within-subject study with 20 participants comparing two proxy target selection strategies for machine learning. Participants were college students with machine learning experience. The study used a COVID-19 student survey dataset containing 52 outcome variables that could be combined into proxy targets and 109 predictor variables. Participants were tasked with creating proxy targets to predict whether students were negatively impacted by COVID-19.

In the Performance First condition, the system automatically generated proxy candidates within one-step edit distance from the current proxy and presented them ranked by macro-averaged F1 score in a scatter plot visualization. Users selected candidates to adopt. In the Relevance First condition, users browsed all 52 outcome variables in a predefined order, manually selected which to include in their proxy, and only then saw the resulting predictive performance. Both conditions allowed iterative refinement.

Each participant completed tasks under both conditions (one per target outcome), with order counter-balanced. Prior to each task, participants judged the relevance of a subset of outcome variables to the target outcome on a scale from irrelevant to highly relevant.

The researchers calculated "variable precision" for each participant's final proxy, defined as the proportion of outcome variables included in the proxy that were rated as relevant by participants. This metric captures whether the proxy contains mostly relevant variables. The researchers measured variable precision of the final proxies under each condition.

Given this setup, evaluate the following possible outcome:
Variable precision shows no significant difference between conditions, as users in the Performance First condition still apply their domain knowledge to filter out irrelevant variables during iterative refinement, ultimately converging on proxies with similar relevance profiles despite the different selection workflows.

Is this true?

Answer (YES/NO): NO